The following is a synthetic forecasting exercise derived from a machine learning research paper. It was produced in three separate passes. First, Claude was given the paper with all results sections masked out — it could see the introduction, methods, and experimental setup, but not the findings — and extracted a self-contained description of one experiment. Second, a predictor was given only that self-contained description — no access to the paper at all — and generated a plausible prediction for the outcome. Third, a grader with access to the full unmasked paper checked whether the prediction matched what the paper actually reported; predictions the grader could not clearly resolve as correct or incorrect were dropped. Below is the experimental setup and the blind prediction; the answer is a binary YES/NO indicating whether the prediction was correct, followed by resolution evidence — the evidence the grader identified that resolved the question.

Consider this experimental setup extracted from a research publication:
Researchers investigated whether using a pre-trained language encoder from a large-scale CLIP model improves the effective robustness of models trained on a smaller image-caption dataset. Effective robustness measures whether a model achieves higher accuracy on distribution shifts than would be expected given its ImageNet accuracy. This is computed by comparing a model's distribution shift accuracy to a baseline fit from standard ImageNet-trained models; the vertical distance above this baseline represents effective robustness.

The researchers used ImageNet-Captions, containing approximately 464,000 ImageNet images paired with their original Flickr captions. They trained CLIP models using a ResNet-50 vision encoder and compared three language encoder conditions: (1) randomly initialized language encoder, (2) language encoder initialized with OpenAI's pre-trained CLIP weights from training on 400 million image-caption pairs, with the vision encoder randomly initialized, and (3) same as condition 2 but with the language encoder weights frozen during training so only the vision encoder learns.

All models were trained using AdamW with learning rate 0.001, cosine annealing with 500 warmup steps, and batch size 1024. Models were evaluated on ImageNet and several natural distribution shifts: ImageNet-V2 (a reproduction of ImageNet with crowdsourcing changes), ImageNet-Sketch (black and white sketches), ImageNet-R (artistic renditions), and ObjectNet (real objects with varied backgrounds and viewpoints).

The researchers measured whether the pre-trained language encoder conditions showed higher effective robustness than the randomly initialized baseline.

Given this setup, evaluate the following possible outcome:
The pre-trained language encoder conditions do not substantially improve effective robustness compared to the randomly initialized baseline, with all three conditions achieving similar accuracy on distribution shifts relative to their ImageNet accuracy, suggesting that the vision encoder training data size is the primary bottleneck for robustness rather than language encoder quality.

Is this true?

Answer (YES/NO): YES